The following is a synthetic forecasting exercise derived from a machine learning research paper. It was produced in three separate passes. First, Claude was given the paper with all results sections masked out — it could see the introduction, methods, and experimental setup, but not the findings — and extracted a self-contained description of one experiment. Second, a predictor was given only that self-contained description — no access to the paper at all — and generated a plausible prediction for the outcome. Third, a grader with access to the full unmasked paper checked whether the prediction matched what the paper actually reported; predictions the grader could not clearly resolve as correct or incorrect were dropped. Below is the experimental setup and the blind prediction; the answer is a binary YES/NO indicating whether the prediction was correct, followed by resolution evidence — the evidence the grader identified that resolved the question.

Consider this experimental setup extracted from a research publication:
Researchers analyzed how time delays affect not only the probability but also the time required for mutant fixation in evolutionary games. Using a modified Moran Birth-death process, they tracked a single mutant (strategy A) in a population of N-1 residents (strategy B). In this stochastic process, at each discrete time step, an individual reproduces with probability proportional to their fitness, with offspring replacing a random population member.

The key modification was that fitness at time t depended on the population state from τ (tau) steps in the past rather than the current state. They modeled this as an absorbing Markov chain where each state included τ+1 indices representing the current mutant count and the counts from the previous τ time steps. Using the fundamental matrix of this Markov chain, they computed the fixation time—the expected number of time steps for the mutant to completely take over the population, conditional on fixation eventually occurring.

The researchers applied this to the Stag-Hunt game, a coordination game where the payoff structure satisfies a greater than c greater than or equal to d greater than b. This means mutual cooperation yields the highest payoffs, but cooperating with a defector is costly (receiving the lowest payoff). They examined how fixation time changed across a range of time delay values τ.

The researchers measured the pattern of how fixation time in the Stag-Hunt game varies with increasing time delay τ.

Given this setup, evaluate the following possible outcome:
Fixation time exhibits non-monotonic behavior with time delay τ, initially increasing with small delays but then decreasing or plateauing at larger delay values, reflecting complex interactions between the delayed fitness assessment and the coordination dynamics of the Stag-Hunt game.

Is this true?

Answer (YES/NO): YES